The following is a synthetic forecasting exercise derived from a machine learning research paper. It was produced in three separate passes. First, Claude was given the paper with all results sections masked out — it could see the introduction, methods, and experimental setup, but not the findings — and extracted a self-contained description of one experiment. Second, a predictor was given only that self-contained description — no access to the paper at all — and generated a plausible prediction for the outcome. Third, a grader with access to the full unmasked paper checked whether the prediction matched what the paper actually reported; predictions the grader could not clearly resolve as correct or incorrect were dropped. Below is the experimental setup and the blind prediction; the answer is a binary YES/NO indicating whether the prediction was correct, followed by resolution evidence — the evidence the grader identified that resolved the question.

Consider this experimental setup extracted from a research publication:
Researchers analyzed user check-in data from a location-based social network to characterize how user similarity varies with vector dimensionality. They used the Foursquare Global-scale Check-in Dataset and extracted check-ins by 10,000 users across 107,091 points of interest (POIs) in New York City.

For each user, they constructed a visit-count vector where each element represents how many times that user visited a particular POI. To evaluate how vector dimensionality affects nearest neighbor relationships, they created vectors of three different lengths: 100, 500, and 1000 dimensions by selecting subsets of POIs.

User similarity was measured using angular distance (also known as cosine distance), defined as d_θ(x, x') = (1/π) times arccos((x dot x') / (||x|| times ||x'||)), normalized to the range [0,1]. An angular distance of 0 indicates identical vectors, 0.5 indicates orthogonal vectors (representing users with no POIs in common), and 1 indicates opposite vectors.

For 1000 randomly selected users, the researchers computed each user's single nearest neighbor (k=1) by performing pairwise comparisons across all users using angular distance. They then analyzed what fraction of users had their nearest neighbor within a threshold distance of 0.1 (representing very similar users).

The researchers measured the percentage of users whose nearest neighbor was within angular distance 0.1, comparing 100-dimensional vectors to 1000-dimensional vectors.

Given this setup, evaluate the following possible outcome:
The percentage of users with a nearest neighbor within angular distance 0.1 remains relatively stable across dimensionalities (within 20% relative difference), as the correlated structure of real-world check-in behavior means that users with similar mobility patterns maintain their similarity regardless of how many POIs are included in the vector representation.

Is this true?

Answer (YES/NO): NO